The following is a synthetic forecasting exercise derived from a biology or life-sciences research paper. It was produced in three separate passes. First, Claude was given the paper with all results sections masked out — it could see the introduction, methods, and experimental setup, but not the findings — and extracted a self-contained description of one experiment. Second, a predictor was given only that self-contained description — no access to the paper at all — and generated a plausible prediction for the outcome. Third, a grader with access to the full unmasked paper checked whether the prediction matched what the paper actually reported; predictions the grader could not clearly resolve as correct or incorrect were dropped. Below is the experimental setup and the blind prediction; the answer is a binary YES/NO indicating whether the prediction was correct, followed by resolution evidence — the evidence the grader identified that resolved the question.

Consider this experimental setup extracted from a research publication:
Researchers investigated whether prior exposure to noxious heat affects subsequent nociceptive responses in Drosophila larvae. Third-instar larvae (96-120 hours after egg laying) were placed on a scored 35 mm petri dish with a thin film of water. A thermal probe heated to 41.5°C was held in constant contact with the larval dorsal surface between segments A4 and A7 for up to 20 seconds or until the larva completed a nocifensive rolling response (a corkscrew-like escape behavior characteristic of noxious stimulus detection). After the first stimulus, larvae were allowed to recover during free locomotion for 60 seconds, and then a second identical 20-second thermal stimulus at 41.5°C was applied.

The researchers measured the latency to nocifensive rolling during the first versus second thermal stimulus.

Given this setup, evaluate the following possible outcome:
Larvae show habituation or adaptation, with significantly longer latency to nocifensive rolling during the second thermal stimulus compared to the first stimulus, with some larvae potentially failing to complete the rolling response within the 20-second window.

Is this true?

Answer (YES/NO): NO